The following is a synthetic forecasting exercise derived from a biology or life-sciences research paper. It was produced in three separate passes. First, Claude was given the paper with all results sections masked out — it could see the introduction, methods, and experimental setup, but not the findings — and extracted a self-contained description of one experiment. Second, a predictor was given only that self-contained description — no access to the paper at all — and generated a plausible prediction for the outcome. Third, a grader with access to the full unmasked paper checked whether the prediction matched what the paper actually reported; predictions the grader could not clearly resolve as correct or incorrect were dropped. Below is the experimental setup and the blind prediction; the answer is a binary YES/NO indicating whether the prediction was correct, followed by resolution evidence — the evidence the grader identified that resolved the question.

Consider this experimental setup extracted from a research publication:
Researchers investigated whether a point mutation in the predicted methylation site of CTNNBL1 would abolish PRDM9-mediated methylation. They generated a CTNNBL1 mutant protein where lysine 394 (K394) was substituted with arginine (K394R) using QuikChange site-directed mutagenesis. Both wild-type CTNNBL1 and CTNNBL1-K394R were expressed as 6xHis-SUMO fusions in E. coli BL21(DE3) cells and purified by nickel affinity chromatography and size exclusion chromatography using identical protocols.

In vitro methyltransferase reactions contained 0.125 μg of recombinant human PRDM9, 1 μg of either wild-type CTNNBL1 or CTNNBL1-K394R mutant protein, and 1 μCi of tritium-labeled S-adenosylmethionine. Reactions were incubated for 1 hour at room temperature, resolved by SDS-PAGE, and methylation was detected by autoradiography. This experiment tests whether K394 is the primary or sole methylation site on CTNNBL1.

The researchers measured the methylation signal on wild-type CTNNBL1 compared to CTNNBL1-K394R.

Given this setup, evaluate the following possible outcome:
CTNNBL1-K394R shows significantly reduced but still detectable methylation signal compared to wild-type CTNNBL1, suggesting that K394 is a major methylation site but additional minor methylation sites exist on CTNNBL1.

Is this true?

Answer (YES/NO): NO